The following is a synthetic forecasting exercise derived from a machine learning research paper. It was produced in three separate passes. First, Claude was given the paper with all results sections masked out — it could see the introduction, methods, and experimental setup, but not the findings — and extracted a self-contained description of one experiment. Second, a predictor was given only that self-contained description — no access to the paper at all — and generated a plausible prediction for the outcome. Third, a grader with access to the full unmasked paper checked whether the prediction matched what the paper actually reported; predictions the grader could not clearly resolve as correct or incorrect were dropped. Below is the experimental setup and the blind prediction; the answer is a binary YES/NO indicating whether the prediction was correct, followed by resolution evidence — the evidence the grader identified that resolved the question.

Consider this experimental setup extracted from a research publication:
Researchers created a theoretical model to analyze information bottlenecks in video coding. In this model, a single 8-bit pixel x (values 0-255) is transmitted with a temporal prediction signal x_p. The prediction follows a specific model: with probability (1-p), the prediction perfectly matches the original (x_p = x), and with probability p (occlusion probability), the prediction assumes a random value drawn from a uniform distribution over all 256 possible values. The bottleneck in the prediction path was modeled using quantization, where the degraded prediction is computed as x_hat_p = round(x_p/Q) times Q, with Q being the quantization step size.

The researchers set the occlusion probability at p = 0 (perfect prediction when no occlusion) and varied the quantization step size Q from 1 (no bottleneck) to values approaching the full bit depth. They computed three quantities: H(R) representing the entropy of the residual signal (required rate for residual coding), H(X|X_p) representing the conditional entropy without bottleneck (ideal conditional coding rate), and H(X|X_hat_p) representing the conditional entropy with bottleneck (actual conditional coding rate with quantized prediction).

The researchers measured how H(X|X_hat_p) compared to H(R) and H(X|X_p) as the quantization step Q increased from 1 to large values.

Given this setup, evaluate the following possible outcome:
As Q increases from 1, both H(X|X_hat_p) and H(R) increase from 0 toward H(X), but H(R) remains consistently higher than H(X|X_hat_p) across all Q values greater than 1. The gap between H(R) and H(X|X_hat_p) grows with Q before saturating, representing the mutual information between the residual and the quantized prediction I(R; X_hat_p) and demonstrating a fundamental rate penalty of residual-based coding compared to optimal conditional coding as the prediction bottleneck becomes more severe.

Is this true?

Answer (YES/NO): NO